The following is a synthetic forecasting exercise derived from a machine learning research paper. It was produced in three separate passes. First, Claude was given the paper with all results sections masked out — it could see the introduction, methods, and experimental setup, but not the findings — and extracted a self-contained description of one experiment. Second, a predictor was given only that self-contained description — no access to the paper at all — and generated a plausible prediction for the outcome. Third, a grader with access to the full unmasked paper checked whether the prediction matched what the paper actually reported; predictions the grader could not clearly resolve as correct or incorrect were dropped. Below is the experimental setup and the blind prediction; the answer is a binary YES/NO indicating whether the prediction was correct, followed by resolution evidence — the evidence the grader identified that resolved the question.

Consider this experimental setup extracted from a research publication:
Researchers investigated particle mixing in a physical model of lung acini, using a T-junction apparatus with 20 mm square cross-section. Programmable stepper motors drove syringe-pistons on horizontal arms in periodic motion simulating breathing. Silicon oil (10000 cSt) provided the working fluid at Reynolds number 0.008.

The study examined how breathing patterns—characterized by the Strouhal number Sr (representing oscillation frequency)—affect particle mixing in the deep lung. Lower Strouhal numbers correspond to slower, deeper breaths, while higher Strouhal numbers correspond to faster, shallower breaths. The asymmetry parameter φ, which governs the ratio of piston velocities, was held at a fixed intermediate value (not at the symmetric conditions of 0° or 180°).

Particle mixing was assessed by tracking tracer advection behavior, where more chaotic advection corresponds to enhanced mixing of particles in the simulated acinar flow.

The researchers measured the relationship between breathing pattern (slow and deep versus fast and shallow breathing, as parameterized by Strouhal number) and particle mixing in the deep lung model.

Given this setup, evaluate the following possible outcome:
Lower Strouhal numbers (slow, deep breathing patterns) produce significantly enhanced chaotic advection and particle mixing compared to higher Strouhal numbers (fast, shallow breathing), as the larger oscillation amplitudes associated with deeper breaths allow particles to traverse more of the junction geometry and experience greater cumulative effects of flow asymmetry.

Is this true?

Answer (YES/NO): YES